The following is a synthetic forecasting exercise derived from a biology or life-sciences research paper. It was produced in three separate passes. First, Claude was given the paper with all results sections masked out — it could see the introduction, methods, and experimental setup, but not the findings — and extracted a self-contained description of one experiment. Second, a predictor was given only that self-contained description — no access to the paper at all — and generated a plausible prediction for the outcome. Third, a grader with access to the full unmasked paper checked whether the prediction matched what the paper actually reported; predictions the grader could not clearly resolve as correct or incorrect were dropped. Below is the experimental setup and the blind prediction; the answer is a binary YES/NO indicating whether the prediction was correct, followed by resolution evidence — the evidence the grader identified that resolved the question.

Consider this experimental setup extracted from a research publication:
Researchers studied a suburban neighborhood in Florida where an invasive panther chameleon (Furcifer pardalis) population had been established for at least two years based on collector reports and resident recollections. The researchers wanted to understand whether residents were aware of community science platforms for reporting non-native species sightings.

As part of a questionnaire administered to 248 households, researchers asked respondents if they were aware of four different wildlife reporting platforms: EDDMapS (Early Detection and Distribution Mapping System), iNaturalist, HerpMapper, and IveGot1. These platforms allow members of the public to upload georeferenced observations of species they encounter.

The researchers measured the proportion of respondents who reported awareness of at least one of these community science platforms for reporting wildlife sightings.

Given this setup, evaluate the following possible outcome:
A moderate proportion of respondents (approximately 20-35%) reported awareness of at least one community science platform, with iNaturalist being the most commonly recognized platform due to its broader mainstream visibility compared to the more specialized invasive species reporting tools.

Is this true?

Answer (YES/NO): NO